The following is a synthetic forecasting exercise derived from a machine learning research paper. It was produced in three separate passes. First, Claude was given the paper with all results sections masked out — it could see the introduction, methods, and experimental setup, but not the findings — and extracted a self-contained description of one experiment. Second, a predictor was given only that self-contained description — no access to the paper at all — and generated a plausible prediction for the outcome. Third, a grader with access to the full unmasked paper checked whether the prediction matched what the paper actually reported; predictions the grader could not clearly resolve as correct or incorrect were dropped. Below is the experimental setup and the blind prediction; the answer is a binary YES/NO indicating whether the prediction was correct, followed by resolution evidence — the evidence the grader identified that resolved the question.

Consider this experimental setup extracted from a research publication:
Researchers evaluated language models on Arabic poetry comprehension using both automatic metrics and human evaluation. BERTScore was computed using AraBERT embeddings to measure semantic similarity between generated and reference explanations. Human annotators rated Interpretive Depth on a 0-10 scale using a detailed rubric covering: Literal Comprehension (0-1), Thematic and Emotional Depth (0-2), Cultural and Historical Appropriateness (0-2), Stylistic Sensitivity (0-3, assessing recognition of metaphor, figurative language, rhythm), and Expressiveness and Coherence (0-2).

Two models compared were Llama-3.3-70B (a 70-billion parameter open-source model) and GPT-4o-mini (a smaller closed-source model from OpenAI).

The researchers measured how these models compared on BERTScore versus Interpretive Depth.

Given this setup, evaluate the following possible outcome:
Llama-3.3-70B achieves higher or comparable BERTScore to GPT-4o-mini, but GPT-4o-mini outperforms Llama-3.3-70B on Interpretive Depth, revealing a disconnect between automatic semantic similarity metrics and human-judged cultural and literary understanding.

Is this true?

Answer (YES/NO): YES